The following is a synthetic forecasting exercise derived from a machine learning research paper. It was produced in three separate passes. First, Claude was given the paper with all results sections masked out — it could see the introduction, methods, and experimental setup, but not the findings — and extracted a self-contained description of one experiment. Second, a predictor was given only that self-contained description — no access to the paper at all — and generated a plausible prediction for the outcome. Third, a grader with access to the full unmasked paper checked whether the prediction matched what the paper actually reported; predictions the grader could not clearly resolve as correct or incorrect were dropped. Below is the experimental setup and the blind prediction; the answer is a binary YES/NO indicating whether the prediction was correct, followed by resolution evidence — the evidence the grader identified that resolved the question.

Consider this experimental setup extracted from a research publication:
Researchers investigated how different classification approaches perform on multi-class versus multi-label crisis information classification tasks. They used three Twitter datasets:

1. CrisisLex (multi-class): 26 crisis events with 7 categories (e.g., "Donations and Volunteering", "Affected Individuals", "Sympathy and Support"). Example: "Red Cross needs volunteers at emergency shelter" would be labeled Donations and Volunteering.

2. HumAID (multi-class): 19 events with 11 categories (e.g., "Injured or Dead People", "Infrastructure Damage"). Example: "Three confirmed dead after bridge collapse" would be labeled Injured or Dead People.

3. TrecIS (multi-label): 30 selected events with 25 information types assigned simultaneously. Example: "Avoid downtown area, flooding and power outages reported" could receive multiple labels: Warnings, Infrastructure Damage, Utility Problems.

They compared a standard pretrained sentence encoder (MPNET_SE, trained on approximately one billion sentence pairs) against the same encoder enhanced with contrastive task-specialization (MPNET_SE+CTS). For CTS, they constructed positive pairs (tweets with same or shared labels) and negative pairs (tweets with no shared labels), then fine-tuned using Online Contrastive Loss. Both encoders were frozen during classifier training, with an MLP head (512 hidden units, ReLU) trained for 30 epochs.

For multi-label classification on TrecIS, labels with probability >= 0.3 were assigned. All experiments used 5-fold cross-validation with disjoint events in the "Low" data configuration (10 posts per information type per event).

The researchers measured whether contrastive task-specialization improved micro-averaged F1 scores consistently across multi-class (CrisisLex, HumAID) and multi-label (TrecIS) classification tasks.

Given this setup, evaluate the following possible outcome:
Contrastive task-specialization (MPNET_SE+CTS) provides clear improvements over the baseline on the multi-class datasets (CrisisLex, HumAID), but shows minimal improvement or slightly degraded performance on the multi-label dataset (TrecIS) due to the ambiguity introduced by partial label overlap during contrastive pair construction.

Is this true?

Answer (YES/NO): NO